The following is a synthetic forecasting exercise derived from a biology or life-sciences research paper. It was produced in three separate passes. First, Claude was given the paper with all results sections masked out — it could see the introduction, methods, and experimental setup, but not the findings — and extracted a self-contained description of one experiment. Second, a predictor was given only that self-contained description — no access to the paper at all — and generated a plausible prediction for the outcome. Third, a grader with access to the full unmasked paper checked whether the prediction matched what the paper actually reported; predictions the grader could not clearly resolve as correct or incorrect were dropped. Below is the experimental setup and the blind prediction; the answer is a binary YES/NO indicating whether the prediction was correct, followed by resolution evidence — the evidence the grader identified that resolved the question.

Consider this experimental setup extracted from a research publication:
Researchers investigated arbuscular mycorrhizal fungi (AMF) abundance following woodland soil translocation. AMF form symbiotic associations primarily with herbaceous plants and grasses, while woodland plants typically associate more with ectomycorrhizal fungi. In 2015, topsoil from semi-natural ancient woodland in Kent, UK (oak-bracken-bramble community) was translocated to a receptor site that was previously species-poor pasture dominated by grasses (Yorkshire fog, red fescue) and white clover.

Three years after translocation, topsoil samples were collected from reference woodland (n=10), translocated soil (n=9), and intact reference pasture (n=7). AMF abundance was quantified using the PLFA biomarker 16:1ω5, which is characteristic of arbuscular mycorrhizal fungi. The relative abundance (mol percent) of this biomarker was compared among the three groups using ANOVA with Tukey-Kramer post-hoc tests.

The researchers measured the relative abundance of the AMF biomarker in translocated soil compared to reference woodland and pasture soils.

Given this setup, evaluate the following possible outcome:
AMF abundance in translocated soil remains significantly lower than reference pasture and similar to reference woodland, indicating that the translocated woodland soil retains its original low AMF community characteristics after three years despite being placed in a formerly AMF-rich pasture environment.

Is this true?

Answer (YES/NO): NO